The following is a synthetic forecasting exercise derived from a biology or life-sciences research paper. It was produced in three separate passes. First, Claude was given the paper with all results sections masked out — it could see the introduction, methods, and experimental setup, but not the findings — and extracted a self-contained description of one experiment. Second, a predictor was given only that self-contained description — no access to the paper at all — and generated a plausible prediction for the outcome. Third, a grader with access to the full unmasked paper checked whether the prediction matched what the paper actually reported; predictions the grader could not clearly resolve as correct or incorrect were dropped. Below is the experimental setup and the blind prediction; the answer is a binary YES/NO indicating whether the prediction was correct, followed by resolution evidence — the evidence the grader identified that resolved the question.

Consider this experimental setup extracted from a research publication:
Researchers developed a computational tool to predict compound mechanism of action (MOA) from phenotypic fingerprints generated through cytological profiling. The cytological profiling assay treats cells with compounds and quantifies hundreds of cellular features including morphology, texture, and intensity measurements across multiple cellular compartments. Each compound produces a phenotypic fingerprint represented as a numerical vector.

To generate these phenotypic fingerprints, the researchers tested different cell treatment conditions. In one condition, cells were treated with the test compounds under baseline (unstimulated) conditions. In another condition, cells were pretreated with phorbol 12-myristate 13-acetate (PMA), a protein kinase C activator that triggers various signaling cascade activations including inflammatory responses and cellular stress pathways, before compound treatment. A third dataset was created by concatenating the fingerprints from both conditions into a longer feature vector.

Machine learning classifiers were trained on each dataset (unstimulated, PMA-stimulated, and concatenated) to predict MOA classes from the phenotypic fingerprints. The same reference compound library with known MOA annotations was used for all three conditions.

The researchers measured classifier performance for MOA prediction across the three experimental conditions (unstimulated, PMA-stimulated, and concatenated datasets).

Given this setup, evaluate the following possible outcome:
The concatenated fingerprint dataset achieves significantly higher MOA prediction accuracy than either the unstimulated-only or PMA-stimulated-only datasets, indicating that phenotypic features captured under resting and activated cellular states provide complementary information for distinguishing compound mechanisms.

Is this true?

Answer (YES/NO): NO